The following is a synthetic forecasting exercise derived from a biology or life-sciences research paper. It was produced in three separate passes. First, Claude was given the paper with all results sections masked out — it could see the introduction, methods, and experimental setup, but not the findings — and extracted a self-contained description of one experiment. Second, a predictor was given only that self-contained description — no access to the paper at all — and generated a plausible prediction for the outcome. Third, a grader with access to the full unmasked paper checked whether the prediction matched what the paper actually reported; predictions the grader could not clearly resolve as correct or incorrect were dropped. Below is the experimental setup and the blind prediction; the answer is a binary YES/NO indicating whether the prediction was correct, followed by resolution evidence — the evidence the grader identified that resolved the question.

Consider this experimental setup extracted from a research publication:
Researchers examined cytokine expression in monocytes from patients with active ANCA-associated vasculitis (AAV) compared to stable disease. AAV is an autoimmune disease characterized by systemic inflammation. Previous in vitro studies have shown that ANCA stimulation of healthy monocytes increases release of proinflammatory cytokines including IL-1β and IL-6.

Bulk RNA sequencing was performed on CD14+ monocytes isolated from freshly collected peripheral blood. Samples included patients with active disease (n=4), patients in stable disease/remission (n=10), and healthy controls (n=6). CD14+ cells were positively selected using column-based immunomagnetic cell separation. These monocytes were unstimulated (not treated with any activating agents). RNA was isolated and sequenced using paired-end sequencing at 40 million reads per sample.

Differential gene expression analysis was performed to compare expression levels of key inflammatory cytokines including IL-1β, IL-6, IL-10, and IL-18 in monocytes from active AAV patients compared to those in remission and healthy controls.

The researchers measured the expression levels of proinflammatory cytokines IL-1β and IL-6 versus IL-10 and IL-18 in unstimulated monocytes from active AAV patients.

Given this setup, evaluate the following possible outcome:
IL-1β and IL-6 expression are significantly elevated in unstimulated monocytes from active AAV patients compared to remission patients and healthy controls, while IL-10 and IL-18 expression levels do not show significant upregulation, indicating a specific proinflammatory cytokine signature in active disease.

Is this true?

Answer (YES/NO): NO